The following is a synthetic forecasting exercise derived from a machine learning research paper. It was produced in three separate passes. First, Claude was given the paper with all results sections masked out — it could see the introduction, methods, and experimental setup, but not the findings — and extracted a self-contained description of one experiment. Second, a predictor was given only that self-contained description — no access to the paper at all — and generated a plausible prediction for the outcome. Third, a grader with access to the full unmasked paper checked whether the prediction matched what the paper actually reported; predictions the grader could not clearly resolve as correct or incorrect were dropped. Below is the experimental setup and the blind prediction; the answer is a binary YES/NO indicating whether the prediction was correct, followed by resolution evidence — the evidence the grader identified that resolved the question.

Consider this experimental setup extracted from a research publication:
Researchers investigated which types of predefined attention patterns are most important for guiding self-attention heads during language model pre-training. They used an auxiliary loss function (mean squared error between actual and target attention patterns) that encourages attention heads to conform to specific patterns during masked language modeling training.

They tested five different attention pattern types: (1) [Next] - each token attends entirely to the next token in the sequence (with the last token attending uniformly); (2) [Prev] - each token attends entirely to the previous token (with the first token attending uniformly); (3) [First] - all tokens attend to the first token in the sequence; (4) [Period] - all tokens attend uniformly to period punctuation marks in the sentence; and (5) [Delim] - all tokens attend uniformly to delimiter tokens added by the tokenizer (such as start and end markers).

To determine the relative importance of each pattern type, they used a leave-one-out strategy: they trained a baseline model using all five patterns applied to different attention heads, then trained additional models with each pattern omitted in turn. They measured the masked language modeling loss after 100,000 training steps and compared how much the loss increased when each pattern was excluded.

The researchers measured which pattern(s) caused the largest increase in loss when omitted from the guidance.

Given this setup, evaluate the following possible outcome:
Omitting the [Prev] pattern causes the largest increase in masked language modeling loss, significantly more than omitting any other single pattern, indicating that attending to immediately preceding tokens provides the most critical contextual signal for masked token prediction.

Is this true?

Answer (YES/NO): NO